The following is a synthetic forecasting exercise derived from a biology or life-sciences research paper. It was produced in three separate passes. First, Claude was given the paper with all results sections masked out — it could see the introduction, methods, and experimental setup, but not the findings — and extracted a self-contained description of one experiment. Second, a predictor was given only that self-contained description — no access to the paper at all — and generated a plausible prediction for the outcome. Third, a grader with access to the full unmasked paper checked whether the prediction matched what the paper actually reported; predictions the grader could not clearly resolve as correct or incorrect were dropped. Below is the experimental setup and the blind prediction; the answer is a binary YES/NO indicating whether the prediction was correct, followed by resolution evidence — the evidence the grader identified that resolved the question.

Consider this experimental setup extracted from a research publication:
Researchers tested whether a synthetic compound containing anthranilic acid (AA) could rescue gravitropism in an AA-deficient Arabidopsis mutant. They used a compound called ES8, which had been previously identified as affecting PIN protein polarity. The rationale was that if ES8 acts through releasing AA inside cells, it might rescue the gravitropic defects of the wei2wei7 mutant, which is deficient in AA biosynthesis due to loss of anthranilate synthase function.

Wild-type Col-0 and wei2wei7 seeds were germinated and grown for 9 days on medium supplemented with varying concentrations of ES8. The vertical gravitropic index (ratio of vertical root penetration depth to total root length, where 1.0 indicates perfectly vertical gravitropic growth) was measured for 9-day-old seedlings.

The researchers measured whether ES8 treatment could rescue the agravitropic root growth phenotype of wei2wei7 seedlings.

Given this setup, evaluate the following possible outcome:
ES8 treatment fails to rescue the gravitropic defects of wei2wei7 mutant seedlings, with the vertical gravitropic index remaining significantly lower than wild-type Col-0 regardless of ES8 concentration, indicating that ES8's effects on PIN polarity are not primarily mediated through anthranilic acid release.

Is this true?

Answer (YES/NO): NO